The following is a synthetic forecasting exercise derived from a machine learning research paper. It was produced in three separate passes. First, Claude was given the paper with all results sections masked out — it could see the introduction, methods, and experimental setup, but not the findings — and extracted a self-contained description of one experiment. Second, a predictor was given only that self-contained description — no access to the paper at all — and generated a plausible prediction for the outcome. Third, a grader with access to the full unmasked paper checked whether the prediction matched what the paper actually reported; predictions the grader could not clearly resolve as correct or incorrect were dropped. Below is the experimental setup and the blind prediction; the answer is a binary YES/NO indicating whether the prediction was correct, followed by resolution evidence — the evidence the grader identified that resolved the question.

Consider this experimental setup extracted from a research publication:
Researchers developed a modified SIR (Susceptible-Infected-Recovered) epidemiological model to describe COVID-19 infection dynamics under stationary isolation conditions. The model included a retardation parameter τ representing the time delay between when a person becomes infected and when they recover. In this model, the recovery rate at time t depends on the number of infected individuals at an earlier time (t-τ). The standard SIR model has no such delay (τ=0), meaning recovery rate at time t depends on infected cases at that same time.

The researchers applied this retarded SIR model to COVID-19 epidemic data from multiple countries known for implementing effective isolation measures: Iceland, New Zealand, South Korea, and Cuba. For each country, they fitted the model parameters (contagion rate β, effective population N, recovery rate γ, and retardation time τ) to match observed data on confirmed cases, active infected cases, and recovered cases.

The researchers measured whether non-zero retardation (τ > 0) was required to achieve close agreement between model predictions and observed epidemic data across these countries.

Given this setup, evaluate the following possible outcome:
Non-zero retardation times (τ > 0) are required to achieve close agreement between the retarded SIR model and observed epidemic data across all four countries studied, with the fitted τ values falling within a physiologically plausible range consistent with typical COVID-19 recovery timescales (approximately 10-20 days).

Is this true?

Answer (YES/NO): NO